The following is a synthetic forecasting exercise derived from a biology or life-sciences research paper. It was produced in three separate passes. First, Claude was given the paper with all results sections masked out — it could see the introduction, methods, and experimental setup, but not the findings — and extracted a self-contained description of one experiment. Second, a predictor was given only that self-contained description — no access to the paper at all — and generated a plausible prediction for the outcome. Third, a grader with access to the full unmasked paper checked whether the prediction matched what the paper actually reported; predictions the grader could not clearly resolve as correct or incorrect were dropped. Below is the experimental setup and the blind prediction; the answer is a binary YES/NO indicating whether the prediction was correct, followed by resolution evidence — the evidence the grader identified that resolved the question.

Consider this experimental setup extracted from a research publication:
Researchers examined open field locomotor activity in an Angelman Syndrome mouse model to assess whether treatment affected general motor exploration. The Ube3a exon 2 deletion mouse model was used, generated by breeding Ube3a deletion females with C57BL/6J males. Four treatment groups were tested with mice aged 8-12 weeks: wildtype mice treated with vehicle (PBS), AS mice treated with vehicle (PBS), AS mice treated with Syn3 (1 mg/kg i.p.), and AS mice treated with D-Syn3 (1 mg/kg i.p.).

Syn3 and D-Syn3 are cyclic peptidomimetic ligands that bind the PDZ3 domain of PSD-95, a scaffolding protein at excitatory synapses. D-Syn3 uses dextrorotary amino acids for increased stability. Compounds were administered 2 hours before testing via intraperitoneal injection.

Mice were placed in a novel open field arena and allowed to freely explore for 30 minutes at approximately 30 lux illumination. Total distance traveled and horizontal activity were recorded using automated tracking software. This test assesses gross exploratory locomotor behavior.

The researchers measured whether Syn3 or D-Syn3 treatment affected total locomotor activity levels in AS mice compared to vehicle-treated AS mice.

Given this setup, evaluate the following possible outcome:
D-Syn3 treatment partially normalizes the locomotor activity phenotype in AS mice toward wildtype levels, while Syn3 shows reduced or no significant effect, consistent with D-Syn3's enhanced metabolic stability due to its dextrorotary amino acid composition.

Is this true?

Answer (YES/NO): NO